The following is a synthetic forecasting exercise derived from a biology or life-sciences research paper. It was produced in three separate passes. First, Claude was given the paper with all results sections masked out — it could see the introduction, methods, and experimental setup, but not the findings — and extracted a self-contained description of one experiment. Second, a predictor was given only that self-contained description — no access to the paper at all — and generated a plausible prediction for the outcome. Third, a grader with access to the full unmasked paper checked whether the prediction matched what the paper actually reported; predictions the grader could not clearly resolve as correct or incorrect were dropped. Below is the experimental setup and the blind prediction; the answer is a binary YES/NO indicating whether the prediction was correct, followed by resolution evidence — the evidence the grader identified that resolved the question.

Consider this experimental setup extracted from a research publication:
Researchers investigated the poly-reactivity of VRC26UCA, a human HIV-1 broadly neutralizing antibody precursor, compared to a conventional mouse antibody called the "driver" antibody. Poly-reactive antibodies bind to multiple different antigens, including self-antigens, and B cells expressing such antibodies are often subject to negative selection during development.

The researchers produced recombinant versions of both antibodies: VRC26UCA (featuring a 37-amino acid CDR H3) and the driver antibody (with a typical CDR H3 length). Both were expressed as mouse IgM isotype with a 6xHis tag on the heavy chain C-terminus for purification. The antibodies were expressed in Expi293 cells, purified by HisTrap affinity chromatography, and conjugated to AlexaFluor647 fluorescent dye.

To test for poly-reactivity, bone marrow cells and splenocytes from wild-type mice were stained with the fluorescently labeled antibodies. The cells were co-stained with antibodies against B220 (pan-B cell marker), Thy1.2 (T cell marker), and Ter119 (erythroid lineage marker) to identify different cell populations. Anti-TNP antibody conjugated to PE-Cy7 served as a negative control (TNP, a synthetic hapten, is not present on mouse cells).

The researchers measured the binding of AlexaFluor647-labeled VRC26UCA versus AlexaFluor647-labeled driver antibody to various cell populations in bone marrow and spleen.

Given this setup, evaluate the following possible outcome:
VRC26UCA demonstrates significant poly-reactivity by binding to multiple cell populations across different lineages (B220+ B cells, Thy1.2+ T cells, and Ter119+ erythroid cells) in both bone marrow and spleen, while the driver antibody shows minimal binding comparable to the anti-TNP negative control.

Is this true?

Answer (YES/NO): NO